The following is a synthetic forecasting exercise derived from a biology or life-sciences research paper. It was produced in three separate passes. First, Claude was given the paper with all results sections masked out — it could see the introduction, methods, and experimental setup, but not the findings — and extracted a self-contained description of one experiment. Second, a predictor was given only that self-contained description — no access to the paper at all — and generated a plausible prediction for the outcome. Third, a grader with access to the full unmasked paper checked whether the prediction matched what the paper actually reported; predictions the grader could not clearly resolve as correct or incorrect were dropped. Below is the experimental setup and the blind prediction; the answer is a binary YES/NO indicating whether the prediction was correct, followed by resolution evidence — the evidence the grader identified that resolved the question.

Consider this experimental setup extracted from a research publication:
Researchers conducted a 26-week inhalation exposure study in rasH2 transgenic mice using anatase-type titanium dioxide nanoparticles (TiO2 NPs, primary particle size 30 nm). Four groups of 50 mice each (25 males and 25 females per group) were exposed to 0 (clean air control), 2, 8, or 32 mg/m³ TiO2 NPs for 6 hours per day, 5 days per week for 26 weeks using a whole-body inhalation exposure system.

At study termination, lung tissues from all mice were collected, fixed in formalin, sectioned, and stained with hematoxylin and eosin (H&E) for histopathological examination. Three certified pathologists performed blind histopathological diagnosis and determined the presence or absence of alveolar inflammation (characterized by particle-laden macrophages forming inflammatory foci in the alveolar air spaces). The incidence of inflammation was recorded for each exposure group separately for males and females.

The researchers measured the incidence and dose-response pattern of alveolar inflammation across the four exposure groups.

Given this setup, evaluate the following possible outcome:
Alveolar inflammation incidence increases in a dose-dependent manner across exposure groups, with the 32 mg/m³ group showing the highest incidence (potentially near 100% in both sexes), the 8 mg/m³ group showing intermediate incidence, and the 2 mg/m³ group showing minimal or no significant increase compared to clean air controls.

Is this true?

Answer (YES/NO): NO